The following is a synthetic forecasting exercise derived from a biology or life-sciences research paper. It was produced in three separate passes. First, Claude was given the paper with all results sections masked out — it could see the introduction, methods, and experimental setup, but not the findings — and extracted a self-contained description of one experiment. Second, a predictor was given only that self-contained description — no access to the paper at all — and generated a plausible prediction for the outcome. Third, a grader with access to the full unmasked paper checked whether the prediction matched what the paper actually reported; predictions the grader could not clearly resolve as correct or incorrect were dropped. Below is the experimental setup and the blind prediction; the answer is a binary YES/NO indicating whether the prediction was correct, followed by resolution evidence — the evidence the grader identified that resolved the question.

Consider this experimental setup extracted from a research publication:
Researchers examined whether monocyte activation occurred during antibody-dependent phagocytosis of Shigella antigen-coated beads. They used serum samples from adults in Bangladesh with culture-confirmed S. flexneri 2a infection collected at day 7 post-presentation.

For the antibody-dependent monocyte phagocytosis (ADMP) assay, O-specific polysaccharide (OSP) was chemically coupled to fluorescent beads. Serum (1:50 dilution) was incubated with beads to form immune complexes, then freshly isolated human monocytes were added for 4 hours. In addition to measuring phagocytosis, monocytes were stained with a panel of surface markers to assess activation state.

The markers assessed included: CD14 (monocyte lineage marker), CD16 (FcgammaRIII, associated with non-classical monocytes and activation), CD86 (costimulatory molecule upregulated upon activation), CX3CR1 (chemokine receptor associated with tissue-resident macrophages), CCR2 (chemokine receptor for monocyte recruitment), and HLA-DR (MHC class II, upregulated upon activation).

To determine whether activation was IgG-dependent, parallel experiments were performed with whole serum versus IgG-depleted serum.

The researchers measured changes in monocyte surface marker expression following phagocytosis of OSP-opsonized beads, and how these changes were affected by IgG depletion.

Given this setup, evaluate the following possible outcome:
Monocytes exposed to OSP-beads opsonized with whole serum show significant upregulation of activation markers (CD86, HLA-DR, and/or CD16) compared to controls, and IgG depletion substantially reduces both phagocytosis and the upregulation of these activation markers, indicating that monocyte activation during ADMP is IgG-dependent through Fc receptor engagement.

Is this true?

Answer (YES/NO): YES